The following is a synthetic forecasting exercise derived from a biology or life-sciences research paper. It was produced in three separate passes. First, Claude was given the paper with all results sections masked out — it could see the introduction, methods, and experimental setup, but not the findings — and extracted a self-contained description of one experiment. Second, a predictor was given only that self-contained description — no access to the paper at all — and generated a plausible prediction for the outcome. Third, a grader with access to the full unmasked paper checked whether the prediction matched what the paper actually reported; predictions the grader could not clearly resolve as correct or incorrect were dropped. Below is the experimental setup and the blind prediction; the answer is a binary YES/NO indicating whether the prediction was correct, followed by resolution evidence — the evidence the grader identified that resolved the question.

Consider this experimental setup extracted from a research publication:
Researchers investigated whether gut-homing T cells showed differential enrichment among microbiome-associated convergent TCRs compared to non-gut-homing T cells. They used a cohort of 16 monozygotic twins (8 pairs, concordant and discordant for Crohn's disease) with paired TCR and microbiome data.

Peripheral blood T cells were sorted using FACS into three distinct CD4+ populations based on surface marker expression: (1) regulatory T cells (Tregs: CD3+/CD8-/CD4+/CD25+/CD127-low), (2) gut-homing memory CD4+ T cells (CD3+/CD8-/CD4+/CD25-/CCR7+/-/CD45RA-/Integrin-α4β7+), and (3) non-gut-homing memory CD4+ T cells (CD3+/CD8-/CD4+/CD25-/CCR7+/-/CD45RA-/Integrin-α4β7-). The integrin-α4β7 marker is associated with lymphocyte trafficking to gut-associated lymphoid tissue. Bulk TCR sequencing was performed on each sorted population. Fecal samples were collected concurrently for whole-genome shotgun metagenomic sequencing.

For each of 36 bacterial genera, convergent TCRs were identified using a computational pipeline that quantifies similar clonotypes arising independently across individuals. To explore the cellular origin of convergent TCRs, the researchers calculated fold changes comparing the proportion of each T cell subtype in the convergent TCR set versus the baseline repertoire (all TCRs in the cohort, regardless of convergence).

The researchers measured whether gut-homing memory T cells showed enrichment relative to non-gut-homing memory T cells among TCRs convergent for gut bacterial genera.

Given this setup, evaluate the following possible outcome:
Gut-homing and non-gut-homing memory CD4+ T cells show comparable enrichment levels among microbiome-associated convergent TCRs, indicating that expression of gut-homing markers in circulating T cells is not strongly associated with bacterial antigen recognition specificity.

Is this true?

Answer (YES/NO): YES